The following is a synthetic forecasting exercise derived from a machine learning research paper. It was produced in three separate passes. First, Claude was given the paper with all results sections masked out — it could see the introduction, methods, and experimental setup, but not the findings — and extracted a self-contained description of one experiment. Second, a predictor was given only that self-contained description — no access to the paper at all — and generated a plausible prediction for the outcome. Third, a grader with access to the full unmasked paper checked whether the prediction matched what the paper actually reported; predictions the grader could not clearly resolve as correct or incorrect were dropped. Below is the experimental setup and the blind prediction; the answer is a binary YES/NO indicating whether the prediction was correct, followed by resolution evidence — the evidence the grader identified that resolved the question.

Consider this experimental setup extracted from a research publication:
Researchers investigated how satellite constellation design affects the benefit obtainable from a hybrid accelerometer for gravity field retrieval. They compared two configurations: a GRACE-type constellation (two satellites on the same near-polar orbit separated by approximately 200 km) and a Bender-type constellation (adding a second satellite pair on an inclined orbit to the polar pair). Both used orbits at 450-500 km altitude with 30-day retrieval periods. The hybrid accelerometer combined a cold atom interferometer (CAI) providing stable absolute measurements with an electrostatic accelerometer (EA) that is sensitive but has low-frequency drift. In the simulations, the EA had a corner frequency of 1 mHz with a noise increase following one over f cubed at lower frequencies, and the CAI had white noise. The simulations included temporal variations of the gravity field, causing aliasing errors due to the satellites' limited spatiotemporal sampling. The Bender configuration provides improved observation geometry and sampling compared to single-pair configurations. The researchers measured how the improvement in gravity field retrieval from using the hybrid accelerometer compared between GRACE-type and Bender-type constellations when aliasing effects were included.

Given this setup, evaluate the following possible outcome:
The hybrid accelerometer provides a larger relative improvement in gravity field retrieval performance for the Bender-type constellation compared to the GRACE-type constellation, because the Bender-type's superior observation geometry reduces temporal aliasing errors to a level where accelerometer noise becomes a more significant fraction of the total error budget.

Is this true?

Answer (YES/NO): NO